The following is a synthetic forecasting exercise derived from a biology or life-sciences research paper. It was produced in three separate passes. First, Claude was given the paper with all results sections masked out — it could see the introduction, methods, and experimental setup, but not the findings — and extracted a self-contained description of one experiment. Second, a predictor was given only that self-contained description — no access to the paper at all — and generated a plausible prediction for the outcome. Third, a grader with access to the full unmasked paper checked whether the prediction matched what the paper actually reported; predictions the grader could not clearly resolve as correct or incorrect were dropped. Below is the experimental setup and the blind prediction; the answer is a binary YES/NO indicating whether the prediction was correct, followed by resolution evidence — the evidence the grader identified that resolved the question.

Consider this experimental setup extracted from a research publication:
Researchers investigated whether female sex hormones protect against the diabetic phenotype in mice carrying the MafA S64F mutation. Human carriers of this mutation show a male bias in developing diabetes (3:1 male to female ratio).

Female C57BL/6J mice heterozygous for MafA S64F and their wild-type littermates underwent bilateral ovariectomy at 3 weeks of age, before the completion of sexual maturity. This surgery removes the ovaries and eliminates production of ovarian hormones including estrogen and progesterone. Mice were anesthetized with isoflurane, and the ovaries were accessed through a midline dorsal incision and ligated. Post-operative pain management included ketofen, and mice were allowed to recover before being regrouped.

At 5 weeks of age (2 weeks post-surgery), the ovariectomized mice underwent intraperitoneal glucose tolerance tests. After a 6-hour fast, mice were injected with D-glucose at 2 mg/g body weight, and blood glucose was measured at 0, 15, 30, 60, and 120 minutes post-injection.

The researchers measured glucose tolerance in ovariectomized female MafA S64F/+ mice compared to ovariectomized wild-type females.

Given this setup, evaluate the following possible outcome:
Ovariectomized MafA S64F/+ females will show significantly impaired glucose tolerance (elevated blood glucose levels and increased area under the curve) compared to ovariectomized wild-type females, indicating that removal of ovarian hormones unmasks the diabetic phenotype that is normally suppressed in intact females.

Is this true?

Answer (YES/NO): NO